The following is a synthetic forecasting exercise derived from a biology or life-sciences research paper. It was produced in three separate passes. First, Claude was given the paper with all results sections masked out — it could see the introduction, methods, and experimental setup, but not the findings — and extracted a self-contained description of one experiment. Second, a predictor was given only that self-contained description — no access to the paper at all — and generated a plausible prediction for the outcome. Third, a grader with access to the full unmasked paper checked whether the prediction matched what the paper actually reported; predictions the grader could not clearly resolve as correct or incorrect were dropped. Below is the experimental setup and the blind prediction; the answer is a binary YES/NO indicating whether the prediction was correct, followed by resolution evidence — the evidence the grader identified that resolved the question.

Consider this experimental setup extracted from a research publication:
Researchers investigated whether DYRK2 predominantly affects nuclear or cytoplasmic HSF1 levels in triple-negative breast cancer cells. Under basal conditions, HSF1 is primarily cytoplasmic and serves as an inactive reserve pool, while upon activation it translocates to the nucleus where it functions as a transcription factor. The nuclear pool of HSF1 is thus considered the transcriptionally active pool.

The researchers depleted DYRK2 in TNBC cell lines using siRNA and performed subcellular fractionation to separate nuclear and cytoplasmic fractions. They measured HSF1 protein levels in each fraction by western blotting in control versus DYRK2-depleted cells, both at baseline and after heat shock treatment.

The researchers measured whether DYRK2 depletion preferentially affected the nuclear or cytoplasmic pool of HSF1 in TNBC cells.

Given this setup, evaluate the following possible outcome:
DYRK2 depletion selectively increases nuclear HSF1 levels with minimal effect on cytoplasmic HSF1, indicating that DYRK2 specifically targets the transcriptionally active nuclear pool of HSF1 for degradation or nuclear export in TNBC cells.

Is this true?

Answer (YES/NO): NO